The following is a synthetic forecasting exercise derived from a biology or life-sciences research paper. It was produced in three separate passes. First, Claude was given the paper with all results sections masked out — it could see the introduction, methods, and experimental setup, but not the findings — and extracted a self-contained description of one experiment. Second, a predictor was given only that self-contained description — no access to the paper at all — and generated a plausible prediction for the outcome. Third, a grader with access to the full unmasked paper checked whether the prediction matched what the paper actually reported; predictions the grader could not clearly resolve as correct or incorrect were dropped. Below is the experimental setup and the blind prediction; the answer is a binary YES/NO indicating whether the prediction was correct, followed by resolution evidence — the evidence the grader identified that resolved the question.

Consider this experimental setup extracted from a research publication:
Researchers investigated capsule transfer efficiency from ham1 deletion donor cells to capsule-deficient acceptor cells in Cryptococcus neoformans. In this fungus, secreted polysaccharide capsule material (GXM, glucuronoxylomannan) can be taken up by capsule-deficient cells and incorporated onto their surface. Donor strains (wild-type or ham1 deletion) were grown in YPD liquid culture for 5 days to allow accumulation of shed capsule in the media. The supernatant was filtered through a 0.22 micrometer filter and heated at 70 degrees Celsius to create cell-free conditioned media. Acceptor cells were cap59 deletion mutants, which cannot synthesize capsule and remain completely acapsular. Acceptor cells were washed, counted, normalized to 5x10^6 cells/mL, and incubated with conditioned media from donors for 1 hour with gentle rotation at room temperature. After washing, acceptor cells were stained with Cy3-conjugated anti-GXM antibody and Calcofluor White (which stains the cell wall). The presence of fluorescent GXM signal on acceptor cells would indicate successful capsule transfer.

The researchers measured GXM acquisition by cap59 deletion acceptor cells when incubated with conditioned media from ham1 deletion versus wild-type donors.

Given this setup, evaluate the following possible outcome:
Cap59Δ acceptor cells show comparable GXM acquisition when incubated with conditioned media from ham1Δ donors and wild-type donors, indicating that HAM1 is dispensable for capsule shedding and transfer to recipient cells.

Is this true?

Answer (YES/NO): NO